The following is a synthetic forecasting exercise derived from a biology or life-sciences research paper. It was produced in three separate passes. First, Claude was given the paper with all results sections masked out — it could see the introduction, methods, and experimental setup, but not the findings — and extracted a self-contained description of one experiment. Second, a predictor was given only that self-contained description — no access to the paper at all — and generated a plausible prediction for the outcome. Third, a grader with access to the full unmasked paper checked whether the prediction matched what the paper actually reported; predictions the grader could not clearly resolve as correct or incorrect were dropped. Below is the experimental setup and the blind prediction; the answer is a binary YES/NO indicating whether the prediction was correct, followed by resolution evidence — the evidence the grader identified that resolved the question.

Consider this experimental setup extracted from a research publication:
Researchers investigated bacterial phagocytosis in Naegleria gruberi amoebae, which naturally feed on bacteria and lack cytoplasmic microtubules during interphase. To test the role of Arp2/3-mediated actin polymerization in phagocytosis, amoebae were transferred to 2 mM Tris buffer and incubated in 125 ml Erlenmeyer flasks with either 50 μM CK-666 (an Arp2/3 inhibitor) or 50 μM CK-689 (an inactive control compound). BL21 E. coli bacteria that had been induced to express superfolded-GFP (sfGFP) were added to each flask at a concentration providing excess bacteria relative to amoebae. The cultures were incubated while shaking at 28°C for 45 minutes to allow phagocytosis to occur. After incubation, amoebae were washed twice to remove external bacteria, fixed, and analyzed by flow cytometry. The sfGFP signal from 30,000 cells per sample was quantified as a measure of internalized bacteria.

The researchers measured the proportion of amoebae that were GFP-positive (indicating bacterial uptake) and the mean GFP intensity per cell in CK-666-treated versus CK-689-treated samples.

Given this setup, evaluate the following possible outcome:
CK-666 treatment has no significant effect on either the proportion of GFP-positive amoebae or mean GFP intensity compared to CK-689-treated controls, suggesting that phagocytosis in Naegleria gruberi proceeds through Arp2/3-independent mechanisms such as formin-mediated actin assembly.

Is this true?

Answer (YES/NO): NO